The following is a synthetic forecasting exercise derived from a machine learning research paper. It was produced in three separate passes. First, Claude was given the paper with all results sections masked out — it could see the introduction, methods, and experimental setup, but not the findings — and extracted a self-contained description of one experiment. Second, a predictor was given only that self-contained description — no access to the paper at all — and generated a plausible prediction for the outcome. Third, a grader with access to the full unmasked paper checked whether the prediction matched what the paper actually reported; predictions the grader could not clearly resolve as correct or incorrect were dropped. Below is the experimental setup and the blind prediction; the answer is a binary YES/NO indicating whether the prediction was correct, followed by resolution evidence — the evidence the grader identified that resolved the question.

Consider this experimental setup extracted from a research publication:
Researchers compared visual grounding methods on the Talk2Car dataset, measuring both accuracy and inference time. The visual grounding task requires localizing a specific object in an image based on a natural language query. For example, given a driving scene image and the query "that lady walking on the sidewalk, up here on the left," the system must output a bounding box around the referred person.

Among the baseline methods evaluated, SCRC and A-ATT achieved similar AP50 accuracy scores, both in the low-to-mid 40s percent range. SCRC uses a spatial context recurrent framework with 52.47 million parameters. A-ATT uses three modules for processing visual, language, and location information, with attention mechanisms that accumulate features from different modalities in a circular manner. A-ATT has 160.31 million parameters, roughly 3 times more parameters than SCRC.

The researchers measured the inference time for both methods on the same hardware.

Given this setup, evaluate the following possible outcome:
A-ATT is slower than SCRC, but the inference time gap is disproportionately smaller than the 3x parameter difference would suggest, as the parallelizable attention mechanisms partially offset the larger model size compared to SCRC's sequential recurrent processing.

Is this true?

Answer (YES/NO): NO